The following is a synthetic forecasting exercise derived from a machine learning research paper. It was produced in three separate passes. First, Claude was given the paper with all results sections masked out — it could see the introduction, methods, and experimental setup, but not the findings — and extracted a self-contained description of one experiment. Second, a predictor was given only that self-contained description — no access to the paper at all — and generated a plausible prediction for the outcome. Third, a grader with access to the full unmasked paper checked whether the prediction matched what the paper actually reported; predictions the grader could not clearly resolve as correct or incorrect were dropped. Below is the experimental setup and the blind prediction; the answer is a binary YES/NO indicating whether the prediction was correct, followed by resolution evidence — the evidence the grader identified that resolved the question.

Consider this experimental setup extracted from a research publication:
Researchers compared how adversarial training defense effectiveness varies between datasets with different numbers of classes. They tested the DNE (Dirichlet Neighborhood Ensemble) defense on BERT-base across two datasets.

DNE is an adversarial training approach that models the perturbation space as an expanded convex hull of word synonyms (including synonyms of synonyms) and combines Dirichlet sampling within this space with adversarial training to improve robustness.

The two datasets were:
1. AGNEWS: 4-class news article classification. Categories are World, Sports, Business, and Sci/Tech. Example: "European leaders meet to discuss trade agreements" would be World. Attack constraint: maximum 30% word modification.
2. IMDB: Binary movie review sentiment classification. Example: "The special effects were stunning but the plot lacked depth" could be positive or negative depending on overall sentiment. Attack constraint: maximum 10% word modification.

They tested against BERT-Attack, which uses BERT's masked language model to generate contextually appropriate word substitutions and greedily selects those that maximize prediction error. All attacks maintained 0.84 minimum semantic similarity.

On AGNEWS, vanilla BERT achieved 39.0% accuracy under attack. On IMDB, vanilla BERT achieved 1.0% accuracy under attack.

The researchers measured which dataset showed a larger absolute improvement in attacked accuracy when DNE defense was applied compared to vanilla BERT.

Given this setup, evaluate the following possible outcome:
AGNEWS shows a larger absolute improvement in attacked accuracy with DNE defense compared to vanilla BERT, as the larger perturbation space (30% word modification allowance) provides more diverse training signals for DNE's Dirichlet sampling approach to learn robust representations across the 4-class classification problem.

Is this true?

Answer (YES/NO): NO